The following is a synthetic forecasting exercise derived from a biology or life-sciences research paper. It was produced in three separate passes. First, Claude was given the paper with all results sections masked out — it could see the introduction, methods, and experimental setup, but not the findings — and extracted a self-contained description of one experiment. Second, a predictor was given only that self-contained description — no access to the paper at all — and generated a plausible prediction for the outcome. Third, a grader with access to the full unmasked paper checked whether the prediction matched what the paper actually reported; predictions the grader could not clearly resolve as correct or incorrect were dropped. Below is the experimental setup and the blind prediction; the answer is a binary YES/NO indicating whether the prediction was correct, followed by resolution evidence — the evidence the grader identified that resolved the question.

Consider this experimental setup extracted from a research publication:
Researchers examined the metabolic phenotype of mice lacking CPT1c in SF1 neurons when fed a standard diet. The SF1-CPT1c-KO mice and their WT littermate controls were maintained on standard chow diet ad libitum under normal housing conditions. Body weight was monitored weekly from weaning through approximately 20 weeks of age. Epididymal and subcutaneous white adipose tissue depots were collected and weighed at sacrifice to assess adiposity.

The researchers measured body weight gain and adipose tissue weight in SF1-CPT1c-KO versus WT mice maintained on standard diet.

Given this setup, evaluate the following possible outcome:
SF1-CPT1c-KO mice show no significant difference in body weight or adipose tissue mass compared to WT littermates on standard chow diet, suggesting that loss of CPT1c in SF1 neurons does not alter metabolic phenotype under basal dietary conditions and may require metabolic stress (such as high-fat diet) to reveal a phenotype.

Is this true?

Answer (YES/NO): YES